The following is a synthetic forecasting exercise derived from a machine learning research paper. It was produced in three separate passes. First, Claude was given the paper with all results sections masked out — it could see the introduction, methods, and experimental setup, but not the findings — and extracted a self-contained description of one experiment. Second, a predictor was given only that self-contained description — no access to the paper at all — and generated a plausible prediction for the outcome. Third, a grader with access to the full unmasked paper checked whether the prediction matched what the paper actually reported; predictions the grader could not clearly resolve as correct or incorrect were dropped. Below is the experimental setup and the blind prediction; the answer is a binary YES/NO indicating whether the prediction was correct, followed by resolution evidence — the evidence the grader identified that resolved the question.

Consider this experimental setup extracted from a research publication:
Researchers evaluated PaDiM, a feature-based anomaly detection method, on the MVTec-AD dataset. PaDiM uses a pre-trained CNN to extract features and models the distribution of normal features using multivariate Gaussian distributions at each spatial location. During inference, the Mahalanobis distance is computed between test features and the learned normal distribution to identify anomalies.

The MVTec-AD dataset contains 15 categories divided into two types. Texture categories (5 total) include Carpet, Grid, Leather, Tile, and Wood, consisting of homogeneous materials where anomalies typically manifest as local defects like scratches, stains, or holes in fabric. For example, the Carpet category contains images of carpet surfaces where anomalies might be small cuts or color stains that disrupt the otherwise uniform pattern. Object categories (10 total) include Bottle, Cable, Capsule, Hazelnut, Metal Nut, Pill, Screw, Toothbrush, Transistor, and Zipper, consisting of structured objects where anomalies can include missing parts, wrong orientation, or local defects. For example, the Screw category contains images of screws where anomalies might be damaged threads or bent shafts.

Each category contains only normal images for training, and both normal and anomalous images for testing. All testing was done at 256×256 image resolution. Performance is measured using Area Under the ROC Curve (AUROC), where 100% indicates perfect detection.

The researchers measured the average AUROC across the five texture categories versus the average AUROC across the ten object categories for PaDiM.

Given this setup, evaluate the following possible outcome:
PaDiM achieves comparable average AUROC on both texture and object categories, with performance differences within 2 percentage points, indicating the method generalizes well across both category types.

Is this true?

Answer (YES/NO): NO